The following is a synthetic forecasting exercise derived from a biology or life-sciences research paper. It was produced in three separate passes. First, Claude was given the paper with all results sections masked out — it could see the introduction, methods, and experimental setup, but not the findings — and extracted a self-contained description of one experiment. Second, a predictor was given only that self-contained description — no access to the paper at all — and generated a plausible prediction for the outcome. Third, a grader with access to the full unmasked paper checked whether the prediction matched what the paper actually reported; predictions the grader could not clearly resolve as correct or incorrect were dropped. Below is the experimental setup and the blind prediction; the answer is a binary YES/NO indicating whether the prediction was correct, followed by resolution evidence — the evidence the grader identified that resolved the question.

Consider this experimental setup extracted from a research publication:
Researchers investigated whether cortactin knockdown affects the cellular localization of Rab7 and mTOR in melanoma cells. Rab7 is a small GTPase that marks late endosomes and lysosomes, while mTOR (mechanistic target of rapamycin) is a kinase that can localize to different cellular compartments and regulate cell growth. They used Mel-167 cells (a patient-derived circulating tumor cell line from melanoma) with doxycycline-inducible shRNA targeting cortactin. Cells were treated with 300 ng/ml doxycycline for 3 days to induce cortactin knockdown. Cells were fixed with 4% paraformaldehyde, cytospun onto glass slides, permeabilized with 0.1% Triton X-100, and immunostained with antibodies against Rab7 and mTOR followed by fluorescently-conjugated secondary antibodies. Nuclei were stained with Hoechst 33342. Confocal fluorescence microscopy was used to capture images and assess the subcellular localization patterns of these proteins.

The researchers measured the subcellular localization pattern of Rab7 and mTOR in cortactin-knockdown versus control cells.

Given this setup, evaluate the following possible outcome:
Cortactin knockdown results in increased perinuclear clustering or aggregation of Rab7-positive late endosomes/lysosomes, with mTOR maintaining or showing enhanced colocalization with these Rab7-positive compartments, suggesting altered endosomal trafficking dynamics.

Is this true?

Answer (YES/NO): YES